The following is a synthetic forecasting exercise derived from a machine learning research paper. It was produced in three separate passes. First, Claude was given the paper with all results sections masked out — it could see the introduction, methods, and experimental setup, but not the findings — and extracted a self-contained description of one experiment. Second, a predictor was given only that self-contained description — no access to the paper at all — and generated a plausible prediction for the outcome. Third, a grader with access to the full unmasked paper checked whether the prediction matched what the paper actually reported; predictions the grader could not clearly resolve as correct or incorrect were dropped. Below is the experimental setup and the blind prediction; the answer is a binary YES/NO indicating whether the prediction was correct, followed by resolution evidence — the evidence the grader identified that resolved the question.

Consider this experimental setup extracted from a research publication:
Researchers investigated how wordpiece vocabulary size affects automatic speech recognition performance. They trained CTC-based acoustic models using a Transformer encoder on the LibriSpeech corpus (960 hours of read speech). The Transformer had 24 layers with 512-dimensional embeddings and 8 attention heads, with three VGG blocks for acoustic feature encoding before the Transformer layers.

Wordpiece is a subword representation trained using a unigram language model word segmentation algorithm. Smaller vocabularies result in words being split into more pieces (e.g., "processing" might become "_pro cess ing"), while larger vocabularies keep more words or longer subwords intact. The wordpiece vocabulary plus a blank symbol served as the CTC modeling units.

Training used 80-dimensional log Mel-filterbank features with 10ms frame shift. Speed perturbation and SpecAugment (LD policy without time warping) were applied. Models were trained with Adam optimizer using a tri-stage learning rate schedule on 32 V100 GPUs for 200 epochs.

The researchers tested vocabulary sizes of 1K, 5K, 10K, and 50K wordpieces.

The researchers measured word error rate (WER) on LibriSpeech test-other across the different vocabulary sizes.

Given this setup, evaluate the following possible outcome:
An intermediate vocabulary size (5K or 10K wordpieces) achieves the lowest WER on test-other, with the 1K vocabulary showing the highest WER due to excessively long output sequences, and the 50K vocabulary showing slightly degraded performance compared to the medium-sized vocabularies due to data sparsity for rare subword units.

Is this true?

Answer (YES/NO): NO